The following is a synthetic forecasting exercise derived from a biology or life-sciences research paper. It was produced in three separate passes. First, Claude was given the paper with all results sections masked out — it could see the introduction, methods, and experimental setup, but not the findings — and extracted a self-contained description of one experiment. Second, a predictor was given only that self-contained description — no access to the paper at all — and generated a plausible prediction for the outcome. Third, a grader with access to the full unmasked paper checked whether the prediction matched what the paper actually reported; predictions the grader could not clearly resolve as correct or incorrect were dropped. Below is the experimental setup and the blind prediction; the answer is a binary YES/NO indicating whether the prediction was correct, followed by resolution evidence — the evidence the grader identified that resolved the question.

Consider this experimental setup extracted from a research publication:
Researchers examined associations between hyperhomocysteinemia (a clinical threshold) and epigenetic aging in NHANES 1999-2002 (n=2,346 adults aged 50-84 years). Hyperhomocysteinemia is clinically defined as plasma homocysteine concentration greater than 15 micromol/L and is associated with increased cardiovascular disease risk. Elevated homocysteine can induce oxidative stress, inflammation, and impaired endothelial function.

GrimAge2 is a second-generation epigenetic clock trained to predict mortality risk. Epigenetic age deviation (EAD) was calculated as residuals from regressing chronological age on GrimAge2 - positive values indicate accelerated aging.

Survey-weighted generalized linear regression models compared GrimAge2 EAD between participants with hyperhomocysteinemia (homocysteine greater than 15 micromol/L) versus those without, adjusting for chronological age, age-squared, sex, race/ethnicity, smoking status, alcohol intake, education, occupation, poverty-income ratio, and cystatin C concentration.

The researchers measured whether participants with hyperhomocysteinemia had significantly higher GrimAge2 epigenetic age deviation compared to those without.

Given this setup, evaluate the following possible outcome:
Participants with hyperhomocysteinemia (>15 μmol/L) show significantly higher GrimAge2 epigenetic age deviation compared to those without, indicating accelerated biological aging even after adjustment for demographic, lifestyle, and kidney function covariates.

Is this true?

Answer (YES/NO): YES